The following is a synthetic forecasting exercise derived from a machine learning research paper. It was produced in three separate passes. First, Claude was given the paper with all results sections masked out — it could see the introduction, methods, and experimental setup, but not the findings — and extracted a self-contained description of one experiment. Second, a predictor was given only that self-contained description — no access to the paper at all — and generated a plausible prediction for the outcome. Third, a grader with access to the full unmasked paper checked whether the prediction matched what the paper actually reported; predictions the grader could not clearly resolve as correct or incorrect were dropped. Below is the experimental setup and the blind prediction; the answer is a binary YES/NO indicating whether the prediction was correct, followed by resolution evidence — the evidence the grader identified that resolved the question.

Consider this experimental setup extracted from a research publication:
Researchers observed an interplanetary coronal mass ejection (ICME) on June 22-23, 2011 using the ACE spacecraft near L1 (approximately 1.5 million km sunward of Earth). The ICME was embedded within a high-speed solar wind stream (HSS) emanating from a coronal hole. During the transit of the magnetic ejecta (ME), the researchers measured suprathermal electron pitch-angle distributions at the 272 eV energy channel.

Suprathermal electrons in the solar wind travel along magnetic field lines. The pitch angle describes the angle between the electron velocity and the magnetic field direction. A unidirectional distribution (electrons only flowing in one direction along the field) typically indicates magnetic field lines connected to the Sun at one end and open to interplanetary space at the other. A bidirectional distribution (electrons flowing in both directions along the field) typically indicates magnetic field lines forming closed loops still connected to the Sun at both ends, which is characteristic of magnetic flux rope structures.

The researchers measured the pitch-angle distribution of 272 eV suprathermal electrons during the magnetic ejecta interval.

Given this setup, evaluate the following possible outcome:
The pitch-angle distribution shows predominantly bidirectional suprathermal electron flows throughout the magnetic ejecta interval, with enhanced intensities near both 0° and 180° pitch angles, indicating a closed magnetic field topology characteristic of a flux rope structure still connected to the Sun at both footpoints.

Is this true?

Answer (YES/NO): YES